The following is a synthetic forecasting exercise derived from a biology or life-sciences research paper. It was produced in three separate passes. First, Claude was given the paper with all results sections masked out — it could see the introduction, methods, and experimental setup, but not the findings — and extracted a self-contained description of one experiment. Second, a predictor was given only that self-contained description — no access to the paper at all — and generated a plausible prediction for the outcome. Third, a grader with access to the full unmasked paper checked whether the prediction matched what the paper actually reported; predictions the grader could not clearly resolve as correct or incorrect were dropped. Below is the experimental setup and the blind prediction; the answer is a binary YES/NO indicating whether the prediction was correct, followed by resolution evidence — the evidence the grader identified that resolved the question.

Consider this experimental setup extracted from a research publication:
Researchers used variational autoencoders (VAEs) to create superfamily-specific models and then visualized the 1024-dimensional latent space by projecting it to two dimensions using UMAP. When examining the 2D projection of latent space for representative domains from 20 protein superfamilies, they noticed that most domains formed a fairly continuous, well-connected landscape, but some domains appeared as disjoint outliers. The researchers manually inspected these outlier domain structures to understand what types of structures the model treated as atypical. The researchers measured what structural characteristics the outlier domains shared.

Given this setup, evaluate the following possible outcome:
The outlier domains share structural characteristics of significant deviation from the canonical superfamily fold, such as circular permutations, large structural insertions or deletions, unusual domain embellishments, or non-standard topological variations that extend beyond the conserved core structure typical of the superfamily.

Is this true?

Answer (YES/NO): NO